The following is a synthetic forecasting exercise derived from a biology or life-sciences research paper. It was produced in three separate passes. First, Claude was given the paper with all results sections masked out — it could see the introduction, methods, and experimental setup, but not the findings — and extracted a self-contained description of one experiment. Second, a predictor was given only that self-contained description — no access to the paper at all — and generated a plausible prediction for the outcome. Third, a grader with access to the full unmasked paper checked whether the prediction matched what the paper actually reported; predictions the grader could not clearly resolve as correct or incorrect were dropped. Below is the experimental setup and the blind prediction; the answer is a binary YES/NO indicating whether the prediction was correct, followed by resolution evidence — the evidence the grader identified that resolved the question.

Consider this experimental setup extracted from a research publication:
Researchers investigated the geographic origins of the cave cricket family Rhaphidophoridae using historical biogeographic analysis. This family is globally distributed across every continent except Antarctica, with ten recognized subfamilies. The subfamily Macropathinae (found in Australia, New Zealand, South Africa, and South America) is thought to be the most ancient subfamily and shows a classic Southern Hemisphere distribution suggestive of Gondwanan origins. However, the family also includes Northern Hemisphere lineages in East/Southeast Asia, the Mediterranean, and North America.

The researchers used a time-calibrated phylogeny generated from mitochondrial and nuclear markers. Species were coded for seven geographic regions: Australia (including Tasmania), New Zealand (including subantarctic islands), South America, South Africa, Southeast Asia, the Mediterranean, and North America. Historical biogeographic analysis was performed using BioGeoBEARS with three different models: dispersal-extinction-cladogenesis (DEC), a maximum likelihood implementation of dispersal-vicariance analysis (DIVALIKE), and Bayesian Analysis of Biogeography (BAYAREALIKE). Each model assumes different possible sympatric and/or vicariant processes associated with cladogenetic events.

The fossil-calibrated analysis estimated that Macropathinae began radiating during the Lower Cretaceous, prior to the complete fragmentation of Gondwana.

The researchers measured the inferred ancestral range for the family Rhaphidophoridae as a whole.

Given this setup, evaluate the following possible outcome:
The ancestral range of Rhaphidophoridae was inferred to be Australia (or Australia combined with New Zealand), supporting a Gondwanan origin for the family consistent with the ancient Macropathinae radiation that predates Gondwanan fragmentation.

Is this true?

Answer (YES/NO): NO